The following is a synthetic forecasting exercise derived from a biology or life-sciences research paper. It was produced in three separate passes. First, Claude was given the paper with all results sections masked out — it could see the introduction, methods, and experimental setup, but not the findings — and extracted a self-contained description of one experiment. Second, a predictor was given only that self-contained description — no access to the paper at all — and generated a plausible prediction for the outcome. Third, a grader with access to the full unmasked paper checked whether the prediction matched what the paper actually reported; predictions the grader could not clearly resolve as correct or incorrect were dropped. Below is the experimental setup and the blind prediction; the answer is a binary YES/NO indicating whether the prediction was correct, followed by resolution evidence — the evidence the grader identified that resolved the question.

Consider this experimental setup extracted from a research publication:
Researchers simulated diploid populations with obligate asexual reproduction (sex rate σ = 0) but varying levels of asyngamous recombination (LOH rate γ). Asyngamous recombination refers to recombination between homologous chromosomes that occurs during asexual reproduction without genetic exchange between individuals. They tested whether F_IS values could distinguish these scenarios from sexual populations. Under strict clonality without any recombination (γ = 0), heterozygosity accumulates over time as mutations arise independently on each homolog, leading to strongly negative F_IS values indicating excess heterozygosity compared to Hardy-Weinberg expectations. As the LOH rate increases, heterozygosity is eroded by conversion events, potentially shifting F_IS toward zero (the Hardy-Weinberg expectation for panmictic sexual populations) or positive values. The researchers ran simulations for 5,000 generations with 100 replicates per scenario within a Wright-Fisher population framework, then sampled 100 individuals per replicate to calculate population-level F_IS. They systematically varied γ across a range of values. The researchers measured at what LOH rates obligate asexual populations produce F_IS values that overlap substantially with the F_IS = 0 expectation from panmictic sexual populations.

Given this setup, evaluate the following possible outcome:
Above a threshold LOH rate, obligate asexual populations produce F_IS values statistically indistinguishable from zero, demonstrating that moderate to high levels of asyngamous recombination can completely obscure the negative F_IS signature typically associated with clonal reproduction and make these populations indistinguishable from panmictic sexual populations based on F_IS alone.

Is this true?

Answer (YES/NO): NO